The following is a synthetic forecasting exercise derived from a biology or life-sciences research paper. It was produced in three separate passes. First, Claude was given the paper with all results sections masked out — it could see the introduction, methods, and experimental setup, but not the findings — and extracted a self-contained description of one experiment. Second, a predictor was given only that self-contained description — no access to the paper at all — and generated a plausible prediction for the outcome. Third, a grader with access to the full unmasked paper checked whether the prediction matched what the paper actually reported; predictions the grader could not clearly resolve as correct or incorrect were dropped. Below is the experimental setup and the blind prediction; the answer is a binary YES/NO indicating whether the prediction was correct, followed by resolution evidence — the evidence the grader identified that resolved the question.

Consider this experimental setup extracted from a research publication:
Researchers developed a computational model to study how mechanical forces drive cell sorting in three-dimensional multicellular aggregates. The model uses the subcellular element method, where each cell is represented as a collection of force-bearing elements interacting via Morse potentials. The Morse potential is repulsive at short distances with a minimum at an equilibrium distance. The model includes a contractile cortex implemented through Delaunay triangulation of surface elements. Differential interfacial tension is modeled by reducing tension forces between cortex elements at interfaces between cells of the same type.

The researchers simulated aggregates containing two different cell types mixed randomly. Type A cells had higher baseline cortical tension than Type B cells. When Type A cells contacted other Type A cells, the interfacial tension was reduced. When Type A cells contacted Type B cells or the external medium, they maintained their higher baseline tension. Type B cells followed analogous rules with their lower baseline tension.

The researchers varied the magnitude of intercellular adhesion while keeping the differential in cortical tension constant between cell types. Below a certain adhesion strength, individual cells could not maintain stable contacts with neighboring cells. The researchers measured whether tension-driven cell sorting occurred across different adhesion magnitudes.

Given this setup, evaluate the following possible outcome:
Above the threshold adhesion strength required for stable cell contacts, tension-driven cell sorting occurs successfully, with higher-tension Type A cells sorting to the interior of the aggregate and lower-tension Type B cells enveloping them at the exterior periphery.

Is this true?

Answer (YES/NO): YES